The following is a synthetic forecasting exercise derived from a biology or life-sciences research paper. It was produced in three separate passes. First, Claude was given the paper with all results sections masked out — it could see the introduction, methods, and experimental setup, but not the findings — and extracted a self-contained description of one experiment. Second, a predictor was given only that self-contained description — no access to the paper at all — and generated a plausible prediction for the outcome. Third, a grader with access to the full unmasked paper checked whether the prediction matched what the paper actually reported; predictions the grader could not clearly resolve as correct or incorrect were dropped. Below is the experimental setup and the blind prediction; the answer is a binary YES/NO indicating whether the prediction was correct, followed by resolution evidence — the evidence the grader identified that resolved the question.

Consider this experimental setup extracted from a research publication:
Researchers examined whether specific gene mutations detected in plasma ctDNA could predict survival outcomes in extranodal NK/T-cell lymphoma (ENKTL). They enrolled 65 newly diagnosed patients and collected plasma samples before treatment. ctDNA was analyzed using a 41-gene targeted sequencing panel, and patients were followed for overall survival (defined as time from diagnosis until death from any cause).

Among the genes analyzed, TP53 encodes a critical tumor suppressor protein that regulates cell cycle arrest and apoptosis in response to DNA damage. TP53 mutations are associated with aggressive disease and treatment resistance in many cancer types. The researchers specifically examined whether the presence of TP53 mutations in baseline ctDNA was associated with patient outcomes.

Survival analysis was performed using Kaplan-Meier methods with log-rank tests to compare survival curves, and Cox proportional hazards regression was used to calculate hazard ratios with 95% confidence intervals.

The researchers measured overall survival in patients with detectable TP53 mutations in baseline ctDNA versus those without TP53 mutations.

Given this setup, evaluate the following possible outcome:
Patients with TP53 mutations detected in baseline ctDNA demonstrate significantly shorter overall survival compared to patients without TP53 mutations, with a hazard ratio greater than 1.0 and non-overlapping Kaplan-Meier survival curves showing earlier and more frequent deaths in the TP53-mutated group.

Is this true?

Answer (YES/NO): NO